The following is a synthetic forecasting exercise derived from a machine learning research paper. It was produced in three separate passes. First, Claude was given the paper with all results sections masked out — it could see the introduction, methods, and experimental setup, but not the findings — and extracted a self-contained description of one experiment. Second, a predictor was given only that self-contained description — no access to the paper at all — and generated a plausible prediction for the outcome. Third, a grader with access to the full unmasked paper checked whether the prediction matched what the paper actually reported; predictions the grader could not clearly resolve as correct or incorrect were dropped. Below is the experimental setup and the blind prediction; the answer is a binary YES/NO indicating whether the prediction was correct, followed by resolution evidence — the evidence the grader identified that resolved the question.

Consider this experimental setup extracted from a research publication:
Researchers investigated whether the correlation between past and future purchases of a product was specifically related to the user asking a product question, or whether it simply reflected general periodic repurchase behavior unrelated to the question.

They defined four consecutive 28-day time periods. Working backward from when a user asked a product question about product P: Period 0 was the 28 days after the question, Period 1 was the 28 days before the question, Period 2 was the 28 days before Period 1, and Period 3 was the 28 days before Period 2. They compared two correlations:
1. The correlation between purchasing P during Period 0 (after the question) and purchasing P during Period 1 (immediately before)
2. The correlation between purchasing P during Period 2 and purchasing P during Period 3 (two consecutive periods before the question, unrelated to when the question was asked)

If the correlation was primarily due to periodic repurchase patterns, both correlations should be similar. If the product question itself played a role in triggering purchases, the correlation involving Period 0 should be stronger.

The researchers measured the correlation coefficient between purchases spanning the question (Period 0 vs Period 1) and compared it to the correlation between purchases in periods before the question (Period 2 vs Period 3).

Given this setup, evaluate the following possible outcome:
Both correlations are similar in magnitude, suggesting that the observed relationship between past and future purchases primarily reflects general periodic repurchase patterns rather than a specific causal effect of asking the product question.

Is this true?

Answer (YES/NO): NO